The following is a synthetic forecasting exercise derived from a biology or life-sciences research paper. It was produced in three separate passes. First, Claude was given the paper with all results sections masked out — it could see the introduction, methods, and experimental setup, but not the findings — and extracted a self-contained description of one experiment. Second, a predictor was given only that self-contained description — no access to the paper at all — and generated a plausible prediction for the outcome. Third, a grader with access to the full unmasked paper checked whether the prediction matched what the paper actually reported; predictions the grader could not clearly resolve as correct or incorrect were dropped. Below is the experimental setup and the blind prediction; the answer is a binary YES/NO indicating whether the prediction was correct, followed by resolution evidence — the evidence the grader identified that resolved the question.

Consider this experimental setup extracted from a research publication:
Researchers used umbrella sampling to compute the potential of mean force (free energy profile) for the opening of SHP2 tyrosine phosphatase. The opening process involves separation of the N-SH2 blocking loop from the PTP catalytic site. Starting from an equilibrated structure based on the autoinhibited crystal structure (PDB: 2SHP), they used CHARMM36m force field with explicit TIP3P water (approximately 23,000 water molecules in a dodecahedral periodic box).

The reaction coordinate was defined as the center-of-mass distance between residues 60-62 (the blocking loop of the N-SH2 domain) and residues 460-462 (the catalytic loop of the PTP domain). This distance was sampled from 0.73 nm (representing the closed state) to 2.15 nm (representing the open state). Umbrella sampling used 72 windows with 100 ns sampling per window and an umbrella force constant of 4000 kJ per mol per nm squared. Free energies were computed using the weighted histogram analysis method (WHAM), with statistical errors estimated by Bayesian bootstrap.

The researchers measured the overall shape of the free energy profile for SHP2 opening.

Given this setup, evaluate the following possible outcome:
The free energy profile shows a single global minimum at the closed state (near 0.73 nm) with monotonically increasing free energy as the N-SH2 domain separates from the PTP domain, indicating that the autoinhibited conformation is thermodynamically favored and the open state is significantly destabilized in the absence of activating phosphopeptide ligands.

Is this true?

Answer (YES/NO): NO